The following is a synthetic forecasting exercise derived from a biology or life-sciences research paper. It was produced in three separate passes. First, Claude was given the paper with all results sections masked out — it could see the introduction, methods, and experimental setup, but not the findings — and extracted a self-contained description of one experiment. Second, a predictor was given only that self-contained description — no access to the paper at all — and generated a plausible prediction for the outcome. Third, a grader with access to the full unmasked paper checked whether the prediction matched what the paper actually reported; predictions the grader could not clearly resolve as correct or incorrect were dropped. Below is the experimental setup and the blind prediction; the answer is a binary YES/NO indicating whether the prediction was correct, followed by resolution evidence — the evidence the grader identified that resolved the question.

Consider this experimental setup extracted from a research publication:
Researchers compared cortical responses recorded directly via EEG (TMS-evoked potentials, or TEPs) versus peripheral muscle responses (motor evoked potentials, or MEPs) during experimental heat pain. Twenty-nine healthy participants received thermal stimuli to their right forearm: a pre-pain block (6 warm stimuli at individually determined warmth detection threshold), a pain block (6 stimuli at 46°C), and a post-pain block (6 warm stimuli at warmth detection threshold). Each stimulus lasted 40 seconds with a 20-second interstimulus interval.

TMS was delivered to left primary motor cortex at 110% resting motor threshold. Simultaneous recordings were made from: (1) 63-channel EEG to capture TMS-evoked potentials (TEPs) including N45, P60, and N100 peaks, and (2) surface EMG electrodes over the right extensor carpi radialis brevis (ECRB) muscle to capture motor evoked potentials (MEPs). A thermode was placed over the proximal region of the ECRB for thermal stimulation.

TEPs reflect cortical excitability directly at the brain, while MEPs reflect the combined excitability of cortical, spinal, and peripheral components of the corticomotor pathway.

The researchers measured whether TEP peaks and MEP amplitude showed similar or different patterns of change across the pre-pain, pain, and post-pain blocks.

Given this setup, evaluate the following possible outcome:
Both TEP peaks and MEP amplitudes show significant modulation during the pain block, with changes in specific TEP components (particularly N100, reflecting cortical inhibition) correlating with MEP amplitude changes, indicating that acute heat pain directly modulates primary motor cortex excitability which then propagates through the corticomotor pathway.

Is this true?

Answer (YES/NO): NO